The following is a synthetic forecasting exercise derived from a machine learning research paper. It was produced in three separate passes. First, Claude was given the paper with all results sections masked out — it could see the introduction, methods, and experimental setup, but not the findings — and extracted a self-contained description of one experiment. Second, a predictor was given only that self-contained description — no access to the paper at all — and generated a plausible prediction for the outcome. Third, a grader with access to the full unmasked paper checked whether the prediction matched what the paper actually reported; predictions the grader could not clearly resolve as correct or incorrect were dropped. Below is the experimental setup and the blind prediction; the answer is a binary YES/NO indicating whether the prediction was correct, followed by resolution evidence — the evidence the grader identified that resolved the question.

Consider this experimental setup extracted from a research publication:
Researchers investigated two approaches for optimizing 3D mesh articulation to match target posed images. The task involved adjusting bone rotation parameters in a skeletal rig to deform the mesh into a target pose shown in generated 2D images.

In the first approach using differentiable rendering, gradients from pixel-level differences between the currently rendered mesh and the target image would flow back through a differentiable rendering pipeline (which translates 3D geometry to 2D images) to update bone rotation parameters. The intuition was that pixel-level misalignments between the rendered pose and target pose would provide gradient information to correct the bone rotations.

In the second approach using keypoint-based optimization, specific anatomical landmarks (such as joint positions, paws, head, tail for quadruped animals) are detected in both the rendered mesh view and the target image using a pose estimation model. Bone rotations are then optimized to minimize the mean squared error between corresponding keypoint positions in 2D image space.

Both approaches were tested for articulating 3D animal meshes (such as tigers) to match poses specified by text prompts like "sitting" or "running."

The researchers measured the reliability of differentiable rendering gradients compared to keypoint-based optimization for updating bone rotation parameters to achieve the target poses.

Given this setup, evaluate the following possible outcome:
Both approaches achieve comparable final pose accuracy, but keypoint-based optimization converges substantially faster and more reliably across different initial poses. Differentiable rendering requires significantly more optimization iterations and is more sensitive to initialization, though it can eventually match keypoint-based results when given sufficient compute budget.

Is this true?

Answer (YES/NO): NO